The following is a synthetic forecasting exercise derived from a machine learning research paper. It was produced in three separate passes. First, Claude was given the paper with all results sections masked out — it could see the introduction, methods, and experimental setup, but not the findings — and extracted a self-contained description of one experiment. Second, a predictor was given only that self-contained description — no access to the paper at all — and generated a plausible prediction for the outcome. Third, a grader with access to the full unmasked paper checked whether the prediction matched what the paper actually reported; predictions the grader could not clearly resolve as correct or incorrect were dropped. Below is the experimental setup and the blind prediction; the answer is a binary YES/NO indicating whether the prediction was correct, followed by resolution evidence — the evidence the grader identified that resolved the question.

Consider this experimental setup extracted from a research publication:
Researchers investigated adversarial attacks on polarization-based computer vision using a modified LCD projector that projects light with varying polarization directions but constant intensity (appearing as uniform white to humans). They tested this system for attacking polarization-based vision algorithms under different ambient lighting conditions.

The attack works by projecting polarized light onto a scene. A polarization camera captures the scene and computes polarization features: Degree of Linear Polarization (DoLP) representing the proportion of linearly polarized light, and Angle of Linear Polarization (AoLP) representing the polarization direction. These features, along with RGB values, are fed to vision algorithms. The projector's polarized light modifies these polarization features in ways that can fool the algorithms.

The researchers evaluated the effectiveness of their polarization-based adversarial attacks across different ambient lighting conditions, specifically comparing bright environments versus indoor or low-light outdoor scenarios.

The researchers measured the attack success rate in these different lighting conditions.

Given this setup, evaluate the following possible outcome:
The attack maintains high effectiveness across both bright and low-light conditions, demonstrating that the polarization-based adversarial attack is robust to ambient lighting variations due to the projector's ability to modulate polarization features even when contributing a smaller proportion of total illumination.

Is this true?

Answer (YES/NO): NO